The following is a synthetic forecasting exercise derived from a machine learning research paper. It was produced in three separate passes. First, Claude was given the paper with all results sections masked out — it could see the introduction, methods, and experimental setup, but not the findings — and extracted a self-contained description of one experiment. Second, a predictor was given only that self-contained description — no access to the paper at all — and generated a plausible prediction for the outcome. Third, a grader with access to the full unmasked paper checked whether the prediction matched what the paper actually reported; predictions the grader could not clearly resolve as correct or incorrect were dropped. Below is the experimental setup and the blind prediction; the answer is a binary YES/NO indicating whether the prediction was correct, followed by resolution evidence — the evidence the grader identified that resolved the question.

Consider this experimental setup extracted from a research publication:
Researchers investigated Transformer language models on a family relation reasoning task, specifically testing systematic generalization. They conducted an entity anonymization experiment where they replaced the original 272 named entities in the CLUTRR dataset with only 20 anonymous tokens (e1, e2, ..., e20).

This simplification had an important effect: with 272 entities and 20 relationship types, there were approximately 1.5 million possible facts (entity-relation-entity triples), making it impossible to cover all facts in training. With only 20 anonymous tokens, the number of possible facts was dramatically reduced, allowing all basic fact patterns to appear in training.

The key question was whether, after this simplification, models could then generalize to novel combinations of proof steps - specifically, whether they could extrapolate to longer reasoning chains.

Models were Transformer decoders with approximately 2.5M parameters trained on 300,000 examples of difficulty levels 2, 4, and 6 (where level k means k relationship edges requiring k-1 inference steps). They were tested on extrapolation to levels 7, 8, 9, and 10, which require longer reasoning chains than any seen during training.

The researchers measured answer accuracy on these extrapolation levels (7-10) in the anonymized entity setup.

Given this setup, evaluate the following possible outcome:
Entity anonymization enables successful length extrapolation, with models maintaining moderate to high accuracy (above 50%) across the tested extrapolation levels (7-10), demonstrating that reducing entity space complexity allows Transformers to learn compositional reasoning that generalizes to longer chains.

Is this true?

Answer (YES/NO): NO